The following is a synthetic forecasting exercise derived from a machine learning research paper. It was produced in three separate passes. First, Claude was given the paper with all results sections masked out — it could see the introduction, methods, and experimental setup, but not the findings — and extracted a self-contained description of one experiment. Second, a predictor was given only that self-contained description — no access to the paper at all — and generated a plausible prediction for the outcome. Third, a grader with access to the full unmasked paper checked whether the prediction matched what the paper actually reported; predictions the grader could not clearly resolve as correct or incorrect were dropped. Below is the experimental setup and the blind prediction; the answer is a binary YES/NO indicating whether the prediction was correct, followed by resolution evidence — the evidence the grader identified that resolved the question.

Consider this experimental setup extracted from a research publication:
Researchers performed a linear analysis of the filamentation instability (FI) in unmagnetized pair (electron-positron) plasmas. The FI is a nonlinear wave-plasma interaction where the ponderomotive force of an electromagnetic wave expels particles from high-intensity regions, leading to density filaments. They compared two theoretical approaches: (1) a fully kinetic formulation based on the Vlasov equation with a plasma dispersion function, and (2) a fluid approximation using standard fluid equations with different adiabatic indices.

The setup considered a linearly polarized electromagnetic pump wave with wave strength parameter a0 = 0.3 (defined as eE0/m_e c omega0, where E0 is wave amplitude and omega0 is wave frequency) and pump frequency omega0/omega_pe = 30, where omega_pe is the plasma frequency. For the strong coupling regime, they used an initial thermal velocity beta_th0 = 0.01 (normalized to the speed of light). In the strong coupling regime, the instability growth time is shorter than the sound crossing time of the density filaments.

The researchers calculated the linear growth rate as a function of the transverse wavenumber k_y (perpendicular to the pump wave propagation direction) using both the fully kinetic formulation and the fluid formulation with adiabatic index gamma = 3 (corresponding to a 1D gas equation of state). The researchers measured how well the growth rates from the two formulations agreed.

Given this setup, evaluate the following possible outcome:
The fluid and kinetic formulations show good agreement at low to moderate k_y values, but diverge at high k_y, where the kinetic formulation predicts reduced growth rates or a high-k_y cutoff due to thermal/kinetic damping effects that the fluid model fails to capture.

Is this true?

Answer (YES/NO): NO